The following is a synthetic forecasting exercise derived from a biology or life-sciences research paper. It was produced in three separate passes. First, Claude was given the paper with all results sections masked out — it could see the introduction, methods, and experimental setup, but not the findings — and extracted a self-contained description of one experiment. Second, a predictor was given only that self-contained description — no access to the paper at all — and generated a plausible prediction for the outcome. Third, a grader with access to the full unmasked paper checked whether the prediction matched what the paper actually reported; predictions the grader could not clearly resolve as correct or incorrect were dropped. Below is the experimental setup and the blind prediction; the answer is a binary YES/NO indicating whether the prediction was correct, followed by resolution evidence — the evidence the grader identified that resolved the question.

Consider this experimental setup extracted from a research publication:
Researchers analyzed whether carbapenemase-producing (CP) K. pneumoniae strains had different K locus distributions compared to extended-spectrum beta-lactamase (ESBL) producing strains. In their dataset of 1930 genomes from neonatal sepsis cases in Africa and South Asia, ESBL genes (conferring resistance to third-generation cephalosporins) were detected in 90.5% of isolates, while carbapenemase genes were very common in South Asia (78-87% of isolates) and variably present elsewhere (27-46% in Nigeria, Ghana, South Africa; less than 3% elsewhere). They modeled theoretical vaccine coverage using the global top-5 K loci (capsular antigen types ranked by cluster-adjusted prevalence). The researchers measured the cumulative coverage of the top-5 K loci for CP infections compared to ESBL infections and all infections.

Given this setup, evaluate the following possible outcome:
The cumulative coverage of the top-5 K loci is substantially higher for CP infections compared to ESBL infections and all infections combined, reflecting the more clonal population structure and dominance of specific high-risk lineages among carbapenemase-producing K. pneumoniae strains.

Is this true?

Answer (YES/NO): NO